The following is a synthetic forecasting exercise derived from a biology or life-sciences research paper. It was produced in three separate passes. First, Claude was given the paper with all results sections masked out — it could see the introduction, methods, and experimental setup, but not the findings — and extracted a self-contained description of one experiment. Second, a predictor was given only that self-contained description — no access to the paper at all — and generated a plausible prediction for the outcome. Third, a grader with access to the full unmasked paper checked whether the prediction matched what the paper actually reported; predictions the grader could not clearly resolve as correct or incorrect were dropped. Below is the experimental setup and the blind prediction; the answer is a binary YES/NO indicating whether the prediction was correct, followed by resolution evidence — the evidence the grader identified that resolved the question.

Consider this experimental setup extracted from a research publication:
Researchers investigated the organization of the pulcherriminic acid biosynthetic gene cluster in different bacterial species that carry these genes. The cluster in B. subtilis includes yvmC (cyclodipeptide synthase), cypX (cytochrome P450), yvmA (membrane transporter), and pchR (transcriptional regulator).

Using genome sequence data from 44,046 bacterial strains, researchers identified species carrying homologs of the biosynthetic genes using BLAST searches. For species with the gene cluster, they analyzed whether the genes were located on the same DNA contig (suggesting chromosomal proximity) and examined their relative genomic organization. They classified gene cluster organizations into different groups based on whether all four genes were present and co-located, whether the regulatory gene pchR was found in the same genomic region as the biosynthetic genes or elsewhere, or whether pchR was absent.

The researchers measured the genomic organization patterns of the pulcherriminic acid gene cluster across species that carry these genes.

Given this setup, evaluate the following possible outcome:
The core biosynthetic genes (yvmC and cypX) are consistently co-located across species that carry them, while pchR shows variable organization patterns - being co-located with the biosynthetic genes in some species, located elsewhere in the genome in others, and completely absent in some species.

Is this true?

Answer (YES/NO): YES